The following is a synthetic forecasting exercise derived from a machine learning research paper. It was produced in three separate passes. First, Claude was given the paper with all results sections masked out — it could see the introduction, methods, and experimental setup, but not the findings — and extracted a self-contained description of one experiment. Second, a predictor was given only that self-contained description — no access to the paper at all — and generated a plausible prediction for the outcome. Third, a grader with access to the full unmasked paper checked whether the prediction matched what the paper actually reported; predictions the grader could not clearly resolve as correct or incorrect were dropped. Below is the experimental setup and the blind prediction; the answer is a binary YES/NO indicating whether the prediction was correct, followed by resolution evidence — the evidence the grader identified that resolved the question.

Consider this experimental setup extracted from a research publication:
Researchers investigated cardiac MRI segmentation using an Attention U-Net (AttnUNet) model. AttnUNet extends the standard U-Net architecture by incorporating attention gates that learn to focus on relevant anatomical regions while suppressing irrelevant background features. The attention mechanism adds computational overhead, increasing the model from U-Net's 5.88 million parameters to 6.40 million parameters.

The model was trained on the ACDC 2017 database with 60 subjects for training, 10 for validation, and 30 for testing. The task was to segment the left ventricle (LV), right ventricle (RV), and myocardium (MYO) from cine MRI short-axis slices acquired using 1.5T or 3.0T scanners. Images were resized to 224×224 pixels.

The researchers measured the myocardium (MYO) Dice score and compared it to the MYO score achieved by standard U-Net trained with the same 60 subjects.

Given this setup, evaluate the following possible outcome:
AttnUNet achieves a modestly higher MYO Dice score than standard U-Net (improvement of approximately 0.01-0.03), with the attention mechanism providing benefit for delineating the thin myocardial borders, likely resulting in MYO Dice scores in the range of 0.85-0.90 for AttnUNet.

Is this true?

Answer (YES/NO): NO